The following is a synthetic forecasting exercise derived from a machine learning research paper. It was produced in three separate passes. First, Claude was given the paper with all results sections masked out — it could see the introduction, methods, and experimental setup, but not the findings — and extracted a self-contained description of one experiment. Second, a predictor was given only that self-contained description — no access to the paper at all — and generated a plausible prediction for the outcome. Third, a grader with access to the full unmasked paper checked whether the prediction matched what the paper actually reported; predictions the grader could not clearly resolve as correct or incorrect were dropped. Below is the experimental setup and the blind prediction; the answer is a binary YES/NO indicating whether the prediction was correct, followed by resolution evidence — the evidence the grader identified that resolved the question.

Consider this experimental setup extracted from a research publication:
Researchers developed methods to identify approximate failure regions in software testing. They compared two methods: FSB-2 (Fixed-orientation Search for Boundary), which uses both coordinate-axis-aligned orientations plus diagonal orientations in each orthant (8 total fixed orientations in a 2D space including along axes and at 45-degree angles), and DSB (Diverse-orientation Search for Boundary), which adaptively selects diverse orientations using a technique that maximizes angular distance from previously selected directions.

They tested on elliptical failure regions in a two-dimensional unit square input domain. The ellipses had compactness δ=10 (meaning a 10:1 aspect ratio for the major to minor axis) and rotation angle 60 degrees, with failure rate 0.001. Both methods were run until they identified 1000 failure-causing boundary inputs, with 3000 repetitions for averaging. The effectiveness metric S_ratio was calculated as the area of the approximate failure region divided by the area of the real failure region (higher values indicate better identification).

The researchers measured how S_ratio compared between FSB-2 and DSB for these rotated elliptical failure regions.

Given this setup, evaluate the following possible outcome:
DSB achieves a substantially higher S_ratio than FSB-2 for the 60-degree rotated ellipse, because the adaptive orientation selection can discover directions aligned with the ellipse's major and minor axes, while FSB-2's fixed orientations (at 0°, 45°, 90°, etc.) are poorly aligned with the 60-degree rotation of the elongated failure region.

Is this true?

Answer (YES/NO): YES